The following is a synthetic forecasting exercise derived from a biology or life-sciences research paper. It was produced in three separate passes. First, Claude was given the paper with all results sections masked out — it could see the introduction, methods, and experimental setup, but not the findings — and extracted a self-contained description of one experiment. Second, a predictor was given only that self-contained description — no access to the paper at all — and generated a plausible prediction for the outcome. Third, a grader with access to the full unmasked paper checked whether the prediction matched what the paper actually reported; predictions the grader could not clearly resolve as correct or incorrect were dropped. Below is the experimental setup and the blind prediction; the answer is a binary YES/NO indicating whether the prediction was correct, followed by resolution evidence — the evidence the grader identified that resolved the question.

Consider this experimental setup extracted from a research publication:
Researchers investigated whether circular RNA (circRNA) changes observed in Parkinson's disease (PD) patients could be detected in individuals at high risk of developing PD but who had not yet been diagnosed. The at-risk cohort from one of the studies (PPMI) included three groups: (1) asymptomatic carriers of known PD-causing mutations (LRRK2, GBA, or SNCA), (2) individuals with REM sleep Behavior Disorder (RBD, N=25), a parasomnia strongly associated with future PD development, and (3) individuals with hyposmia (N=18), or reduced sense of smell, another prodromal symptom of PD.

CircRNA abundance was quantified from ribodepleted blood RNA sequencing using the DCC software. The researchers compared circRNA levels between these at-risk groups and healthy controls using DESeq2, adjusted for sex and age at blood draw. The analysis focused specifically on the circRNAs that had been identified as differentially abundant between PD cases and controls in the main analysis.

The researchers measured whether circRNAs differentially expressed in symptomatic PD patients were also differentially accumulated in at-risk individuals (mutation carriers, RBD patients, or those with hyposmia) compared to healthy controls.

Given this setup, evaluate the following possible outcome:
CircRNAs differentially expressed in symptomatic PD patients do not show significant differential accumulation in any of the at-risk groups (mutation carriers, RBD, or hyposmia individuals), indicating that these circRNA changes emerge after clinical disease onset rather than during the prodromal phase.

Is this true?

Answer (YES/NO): NO